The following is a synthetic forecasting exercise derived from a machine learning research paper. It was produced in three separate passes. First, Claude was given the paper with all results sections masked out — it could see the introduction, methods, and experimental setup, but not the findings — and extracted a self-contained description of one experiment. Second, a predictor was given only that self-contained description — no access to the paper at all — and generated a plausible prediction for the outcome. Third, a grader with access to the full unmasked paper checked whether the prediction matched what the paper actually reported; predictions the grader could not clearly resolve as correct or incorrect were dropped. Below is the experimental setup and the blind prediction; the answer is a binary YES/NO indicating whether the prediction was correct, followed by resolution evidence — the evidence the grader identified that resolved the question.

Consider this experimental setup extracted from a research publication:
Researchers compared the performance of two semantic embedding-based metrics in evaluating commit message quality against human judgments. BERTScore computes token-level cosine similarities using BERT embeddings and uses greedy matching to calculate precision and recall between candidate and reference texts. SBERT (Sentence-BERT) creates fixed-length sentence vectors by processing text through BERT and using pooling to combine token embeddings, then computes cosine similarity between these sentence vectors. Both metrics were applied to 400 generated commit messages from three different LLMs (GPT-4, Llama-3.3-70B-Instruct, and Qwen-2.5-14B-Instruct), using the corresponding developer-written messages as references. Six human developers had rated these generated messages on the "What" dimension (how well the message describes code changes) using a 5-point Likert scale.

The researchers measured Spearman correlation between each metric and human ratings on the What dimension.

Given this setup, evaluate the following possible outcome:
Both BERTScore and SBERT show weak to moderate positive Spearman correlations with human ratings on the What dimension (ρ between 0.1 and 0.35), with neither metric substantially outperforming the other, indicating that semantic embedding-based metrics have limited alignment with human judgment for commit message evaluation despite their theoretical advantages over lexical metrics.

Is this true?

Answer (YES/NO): NO